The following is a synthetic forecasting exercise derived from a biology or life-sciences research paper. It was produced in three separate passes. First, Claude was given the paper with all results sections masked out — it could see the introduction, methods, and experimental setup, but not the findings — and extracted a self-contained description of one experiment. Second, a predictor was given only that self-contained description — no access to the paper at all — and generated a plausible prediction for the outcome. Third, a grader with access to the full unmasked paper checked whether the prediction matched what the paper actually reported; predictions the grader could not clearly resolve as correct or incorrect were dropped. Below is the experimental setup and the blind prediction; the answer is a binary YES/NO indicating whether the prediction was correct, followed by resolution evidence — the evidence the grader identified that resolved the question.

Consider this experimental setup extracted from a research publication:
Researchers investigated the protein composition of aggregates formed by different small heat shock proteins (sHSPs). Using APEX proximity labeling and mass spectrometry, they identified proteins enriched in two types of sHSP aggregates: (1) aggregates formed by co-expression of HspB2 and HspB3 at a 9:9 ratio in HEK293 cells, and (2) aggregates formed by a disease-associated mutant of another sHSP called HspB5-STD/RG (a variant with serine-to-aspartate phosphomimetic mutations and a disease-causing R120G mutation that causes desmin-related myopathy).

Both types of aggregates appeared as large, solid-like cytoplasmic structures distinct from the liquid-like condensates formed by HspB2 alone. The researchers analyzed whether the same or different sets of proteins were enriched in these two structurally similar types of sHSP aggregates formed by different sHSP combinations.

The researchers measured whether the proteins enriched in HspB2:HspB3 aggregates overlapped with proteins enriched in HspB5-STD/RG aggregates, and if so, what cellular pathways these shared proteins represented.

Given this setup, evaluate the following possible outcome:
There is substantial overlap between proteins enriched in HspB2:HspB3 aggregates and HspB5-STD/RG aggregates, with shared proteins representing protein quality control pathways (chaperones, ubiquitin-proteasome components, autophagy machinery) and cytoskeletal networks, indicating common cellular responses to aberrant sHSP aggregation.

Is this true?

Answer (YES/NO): NO